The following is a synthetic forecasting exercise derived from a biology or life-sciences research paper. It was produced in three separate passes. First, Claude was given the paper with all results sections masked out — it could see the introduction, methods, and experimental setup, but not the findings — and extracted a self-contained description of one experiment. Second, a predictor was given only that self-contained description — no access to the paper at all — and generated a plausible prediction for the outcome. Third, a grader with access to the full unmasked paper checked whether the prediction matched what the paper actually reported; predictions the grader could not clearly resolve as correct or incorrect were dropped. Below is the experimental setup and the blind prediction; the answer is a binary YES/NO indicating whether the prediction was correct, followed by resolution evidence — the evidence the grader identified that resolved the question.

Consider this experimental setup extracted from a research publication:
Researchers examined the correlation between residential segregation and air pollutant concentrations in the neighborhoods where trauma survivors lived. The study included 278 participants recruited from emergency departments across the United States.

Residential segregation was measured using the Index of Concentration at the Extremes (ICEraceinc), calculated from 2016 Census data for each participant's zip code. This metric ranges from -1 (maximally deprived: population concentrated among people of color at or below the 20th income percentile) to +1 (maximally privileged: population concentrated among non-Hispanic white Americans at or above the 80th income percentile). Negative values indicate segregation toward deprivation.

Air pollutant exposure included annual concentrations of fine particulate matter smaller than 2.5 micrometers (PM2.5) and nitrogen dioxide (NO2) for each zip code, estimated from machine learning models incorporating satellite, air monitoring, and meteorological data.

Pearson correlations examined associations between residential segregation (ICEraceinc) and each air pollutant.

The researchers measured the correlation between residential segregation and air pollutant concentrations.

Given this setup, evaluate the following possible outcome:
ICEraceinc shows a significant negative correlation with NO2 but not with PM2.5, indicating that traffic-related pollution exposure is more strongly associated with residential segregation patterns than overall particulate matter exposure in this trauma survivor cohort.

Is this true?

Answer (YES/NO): NO